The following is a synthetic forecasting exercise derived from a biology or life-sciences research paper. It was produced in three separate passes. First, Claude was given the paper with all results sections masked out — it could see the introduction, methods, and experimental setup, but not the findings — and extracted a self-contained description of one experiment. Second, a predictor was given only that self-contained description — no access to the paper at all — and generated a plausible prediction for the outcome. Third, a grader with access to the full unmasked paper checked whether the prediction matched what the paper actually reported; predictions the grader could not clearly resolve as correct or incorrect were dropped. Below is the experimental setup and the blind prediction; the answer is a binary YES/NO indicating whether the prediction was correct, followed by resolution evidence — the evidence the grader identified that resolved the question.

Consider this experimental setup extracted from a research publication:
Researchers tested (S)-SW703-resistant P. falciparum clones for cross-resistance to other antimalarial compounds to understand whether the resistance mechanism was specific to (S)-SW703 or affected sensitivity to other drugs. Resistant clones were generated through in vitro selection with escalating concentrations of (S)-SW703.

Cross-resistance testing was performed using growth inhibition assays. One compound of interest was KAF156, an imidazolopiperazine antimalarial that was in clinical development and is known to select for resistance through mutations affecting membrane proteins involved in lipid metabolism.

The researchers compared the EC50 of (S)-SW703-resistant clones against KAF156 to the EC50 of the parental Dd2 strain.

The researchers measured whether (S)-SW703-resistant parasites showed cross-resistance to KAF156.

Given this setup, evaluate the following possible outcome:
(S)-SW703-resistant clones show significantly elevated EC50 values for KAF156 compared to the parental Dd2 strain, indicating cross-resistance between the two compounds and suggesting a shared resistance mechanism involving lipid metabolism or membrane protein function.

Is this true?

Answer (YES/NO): NO